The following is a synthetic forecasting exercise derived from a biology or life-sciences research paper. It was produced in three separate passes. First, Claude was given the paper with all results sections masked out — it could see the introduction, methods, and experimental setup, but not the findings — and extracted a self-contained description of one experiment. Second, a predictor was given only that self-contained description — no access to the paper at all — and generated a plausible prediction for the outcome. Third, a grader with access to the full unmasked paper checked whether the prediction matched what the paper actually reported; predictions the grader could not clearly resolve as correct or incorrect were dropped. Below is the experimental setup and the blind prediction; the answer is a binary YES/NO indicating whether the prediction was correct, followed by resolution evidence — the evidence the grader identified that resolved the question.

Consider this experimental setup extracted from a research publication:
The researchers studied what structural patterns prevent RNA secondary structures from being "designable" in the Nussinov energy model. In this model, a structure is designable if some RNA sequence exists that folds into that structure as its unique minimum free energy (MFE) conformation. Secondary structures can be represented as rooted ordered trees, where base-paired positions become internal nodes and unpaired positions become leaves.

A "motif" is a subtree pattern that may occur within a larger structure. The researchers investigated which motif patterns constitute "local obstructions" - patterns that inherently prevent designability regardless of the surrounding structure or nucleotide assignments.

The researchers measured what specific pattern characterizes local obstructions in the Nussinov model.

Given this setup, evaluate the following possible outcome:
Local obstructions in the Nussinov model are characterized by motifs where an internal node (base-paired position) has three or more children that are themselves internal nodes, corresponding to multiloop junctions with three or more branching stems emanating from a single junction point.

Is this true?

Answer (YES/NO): NO